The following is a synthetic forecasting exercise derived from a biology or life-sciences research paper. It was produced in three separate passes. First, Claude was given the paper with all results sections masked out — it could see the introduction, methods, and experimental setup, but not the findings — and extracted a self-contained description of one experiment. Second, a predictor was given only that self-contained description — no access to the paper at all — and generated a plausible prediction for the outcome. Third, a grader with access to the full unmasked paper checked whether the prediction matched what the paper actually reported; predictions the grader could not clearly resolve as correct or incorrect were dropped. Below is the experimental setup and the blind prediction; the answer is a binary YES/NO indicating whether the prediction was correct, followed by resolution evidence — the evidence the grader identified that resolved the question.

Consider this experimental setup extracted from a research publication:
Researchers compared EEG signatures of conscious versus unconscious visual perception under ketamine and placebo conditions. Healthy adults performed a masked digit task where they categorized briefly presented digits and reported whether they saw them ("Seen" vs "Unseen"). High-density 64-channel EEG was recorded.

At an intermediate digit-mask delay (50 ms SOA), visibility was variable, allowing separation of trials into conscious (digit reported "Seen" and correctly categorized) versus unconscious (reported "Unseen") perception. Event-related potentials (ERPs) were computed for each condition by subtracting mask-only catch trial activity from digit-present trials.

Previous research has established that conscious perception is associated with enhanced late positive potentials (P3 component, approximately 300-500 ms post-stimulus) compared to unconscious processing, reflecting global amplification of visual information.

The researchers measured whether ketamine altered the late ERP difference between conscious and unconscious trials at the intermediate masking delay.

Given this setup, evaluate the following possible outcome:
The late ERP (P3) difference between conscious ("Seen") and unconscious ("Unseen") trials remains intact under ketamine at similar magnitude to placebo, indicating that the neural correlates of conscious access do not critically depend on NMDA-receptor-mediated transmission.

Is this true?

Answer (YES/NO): YES